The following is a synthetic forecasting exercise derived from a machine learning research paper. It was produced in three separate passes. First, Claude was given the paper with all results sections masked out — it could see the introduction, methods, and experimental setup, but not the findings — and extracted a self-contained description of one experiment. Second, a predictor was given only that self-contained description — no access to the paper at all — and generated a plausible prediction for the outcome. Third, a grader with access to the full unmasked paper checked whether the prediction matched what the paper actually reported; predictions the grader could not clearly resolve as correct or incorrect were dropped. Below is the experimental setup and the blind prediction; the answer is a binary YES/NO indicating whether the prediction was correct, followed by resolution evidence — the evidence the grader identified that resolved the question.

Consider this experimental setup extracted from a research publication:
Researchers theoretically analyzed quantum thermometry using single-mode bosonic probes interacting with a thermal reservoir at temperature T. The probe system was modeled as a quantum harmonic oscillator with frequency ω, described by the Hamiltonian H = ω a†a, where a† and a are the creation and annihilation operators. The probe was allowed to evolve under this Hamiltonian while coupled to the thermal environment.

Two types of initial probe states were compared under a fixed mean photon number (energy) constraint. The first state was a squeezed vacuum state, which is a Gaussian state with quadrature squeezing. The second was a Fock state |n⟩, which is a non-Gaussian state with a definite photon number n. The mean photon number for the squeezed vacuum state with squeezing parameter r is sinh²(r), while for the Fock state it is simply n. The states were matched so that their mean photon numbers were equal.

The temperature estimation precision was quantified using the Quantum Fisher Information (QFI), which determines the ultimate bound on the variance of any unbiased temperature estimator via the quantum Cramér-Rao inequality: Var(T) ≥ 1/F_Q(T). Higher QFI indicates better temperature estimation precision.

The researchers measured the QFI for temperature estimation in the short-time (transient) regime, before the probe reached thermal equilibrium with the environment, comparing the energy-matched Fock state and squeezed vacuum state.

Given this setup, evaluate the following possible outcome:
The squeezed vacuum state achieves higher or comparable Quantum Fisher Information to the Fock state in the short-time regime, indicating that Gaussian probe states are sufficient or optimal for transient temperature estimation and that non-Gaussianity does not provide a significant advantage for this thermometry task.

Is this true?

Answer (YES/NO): NO